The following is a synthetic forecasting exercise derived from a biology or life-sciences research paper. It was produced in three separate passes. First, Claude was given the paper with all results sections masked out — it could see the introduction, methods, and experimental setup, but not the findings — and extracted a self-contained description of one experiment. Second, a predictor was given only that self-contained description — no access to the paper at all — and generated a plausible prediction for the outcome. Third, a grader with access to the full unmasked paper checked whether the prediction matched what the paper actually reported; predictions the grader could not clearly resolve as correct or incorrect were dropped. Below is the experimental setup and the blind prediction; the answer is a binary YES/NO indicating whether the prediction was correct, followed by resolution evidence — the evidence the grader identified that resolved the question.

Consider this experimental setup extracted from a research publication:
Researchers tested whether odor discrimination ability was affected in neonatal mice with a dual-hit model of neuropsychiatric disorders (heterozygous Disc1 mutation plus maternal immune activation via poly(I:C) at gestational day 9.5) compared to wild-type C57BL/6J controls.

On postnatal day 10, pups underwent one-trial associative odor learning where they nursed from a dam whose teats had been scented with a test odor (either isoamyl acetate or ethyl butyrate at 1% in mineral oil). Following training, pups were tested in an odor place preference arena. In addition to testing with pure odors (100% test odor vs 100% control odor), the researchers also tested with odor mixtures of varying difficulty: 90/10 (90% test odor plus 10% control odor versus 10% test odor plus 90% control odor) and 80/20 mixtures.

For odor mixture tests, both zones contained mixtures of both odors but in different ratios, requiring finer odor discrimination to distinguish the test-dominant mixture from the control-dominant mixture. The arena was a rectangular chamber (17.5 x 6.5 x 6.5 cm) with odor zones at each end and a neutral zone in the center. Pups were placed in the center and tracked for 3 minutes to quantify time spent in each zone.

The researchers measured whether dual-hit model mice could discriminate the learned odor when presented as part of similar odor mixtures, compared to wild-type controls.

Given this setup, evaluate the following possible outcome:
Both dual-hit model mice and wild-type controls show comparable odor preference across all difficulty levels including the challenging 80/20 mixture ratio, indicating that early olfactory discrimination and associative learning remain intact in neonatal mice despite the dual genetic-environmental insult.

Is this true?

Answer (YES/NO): NO